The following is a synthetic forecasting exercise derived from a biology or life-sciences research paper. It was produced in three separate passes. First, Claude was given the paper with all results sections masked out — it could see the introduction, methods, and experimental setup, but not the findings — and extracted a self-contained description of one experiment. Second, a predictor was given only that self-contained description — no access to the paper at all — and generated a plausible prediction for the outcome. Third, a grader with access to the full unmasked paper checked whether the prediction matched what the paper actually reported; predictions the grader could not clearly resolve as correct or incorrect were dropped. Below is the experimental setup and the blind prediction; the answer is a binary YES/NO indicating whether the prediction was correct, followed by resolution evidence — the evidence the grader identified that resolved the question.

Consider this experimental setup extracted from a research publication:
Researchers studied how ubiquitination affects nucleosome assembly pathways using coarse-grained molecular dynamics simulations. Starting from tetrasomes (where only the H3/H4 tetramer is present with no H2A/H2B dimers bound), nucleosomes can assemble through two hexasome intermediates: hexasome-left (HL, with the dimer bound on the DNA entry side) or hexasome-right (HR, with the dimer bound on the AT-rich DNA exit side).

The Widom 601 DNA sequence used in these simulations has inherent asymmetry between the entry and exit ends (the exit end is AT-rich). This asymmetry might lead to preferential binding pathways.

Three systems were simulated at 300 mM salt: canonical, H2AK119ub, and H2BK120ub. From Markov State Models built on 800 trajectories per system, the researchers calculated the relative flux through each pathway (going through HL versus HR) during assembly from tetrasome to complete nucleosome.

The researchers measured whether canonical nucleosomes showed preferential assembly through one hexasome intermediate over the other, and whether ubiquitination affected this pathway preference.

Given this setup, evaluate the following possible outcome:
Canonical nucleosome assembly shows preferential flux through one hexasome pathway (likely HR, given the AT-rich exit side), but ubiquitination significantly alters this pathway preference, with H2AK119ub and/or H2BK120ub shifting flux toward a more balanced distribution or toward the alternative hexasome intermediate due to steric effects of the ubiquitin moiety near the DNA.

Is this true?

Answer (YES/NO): YES